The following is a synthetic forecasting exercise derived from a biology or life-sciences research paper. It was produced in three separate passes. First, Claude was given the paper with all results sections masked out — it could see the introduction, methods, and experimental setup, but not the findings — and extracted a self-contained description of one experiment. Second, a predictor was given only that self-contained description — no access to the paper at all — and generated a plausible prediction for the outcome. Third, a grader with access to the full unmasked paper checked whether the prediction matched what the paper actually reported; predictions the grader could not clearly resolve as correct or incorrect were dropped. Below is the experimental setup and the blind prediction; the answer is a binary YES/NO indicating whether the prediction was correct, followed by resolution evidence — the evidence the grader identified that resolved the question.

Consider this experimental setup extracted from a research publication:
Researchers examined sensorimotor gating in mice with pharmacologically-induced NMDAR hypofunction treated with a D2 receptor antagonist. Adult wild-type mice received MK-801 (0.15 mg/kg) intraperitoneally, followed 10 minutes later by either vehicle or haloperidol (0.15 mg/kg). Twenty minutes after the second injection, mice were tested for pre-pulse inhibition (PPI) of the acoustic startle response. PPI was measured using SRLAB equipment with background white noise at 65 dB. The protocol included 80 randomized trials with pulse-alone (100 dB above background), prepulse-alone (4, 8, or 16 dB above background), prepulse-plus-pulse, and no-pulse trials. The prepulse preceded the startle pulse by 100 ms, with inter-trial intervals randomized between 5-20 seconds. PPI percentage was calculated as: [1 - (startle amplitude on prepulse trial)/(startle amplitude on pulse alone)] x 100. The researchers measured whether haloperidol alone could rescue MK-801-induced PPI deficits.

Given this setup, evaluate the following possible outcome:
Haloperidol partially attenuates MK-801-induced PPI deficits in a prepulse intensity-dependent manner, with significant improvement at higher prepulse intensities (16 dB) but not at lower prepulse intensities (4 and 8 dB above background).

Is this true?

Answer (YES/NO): NO